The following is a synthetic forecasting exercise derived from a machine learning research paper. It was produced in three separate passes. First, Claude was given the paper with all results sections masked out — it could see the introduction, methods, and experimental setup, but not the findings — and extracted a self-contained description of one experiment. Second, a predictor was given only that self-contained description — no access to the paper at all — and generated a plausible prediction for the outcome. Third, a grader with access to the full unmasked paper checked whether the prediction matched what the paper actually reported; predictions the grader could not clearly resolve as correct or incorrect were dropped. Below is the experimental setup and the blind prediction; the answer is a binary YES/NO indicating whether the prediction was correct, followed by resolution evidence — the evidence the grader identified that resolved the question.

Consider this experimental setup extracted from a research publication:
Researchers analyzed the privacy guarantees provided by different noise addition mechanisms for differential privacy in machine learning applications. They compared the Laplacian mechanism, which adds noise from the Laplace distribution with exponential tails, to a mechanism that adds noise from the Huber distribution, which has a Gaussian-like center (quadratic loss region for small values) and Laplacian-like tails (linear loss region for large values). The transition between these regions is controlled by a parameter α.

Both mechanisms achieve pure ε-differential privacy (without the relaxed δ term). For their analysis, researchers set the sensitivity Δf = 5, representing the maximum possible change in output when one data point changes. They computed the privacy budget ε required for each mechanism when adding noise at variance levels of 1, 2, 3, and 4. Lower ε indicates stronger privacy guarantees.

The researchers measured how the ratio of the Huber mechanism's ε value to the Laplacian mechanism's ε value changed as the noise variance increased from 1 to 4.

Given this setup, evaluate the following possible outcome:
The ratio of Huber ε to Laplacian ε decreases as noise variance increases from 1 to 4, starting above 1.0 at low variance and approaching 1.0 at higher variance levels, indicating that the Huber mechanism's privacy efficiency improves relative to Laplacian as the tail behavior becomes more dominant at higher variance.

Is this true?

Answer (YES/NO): YES